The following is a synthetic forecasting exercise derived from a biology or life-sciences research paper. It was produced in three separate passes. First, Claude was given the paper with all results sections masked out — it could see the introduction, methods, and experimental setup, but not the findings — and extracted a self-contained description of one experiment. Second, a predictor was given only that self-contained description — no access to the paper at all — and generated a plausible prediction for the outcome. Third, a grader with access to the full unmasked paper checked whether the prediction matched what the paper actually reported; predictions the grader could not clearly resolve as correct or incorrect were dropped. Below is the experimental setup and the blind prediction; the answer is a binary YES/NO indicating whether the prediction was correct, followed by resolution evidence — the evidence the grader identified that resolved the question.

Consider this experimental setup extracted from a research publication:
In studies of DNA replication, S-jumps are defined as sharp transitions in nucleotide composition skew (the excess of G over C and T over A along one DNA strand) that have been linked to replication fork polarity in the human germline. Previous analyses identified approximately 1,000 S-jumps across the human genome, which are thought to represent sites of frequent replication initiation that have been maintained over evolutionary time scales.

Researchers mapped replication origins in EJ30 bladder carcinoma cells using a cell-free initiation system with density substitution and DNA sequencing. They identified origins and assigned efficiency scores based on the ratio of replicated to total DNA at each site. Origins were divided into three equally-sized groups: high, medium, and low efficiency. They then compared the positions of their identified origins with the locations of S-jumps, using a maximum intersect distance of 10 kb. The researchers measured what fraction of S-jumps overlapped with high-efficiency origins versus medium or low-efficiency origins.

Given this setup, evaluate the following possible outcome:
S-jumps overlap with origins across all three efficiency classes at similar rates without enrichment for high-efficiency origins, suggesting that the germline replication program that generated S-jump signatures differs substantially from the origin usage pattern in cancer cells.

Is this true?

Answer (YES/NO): NO